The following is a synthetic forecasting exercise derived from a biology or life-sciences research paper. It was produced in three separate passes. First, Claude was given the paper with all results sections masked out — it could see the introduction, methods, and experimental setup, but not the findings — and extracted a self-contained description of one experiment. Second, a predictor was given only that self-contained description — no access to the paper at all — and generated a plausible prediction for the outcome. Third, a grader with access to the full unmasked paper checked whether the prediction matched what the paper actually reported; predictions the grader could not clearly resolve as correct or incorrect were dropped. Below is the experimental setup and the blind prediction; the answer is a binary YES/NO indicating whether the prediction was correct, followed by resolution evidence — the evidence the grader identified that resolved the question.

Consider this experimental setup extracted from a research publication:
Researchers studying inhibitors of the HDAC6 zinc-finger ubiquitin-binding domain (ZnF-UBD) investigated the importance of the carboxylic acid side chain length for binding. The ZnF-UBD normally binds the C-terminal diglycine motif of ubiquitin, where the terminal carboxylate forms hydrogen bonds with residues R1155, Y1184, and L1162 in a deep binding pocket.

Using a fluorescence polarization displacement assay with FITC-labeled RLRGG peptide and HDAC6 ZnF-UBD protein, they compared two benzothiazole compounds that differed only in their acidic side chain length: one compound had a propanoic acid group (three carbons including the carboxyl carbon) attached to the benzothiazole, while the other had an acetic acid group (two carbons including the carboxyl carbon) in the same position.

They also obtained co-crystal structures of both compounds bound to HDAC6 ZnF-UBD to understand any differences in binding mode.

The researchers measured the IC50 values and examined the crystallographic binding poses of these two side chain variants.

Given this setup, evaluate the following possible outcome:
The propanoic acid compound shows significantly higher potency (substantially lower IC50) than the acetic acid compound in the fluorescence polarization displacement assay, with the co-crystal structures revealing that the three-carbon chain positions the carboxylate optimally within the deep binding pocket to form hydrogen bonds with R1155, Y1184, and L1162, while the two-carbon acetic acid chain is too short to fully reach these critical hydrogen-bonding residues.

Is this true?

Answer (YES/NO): NO